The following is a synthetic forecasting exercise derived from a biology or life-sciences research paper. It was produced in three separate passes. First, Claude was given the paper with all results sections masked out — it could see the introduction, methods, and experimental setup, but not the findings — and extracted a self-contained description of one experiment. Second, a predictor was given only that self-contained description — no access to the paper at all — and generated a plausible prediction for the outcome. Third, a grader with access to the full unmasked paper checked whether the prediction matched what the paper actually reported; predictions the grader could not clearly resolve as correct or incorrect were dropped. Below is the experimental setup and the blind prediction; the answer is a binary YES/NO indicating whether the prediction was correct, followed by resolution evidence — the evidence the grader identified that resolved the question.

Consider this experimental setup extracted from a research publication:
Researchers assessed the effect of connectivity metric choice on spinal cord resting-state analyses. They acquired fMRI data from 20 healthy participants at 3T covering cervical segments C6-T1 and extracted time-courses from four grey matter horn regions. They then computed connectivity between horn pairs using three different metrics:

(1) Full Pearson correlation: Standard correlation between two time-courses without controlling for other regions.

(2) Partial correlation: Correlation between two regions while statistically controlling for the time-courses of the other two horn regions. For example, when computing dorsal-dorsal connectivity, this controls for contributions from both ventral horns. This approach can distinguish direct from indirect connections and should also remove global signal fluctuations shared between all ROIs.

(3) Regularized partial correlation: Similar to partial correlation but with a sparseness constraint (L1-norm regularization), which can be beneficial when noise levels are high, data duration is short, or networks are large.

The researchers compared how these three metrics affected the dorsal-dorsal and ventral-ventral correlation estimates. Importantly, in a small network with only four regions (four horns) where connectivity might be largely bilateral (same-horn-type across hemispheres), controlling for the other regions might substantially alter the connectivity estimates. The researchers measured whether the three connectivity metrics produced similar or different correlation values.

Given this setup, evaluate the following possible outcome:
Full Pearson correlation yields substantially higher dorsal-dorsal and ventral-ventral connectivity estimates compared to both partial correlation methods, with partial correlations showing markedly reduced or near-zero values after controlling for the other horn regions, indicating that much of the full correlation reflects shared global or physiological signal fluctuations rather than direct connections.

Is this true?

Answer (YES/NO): NO